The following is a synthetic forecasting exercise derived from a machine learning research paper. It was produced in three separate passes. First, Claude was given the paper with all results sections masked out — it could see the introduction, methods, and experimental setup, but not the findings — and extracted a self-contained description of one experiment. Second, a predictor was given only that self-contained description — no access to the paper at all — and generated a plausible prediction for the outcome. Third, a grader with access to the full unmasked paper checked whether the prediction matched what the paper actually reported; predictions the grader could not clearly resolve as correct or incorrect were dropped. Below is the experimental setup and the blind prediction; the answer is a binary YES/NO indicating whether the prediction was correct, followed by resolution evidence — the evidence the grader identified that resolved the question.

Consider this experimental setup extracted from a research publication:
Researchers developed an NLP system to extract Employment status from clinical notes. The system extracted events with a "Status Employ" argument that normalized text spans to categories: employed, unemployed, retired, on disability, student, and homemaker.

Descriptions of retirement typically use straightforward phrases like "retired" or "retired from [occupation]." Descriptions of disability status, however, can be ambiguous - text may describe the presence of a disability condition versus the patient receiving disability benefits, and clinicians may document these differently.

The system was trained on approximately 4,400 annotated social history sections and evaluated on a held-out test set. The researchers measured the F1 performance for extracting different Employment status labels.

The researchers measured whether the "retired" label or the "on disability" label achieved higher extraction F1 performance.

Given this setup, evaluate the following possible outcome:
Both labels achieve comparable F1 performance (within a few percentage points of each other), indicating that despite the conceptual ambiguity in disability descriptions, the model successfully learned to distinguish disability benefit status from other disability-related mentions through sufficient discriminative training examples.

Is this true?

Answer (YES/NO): NO